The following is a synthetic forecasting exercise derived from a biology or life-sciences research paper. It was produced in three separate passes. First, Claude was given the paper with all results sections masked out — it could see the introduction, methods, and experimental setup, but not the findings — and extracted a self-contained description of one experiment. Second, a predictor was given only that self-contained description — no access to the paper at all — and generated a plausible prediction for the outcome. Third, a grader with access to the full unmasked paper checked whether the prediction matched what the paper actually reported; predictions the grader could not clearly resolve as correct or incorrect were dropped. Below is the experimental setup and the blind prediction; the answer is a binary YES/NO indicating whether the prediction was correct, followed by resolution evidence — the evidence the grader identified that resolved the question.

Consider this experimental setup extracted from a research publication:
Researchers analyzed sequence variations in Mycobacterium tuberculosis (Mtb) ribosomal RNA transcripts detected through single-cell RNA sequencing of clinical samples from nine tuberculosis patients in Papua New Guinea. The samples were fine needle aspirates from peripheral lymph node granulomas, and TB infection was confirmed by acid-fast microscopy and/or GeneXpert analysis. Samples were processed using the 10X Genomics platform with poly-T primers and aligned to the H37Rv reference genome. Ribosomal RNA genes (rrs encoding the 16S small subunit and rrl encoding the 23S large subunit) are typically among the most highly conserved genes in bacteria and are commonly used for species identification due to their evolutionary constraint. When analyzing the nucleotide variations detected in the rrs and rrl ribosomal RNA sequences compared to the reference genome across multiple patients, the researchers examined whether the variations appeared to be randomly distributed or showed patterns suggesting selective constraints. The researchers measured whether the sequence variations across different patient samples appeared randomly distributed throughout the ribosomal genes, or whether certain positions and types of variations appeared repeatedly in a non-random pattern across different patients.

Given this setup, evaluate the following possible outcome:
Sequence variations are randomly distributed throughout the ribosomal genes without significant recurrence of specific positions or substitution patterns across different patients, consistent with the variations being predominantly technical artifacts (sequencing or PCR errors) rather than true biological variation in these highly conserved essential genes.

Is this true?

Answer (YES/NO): NO